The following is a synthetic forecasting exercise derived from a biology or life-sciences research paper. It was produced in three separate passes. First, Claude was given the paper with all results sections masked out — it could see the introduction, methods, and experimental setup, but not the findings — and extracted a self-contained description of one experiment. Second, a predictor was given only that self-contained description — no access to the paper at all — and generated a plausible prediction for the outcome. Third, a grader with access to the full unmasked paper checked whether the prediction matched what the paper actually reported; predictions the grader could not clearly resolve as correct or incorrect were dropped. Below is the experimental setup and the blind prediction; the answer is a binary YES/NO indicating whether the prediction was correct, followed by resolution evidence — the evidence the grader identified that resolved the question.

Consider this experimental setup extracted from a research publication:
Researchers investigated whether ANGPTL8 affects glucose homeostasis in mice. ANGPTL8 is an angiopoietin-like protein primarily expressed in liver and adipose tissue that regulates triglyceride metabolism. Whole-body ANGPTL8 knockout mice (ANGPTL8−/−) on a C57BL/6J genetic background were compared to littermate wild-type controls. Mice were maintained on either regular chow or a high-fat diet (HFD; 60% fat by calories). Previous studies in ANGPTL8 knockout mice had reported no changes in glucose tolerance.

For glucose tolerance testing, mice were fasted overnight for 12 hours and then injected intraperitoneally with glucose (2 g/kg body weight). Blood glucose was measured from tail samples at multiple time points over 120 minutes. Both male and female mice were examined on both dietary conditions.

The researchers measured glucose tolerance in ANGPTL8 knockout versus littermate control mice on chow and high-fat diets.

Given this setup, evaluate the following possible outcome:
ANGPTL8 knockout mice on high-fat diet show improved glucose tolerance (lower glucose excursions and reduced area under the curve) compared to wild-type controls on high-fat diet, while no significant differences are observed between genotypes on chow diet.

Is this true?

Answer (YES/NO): NO